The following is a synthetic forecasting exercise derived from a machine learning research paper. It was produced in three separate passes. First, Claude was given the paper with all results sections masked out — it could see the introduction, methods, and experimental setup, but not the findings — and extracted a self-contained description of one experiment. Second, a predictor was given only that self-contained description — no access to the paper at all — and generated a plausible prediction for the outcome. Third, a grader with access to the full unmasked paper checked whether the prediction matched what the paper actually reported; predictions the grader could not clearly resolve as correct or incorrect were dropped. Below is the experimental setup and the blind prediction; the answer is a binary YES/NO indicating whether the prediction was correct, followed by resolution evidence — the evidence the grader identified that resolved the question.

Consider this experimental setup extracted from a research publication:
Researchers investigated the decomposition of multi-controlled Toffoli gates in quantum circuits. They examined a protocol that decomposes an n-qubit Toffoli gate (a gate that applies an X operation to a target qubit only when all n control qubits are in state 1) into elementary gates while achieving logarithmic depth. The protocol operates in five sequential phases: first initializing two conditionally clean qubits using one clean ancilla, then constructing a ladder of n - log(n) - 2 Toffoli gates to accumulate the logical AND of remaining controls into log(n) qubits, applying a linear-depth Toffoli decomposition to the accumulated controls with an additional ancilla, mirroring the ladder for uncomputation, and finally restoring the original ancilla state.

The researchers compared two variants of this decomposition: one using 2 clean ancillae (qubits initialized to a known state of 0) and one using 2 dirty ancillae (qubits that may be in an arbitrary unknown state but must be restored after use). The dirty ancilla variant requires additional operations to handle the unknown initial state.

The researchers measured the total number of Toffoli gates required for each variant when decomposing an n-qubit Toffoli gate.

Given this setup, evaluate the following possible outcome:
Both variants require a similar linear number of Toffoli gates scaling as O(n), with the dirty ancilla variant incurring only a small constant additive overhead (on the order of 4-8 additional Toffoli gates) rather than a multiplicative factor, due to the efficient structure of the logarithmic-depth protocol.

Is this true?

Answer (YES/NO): NO